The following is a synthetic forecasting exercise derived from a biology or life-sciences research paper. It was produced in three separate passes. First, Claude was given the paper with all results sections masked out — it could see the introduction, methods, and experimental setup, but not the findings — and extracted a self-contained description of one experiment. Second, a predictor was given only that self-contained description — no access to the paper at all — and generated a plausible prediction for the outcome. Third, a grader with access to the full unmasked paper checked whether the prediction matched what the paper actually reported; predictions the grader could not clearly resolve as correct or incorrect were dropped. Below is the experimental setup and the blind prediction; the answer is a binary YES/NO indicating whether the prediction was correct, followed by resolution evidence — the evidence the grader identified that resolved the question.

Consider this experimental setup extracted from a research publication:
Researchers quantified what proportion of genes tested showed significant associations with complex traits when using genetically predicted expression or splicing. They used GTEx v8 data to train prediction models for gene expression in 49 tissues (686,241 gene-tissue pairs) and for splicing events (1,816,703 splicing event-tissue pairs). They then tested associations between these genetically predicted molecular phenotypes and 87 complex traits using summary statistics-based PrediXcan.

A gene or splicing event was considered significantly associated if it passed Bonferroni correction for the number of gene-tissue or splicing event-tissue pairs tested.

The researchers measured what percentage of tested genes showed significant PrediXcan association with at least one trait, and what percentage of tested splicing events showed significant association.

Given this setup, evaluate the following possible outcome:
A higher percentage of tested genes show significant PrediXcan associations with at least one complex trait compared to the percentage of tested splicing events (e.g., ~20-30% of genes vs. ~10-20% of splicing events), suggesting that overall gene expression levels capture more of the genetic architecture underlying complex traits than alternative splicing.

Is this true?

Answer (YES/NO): YES